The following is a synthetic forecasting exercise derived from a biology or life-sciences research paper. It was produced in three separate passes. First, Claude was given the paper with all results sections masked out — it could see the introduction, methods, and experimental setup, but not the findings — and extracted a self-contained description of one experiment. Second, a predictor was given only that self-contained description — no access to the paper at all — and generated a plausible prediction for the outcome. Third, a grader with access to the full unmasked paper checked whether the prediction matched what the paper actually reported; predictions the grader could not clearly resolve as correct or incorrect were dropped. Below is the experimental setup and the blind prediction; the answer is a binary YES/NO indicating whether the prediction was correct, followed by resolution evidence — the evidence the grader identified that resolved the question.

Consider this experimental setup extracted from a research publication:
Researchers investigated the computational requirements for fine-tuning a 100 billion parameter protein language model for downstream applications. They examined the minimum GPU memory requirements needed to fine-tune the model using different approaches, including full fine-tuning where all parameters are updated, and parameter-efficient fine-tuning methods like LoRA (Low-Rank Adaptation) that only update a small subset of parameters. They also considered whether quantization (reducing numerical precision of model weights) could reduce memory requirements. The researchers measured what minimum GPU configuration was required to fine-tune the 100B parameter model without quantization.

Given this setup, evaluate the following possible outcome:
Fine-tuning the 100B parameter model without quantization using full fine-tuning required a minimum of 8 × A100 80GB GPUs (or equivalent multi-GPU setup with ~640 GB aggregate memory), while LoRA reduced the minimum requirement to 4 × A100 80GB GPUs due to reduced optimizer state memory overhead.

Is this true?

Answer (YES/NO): NO